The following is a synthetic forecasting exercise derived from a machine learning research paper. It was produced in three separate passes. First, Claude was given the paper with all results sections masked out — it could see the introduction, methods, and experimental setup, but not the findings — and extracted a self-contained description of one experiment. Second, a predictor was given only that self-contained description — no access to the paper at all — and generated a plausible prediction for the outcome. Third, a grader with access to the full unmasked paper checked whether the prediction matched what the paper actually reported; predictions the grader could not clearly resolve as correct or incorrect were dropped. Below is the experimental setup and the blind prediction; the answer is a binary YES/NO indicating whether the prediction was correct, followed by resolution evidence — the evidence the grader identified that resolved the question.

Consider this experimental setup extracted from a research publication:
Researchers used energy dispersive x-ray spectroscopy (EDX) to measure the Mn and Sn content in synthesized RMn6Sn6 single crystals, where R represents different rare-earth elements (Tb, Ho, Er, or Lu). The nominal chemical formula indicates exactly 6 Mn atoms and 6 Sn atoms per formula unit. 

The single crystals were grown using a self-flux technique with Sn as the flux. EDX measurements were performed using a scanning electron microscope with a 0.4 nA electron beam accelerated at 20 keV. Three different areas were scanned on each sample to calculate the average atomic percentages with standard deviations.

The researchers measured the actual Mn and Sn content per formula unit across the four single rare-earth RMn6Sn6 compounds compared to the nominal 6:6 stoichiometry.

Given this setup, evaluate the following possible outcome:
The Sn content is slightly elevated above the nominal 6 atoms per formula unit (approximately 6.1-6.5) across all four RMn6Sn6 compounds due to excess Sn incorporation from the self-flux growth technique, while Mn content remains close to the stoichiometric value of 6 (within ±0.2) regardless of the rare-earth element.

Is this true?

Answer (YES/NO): NO